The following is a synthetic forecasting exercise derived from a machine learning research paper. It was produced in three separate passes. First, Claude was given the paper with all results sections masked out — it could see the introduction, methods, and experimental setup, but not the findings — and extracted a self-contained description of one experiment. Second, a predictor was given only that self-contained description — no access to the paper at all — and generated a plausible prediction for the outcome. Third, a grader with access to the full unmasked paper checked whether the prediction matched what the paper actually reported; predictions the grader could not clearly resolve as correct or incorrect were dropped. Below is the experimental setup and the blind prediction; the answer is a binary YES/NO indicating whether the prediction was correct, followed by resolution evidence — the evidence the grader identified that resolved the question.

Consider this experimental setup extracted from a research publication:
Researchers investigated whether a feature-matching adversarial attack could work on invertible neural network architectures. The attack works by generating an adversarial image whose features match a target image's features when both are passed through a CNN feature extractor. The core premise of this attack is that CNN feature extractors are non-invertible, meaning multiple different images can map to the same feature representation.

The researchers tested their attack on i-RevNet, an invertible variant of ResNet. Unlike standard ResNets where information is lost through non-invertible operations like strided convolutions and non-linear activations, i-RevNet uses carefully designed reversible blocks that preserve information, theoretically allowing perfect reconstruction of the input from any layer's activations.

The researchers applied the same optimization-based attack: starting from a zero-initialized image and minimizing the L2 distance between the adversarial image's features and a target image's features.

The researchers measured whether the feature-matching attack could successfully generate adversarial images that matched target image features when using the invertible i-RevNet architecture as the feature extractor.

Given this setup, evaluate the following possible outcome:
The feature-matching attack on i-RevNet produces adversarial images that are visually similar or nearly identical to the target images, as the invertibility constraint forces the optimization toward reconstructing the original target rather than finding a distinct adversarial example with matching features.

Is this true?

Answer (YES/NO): NO